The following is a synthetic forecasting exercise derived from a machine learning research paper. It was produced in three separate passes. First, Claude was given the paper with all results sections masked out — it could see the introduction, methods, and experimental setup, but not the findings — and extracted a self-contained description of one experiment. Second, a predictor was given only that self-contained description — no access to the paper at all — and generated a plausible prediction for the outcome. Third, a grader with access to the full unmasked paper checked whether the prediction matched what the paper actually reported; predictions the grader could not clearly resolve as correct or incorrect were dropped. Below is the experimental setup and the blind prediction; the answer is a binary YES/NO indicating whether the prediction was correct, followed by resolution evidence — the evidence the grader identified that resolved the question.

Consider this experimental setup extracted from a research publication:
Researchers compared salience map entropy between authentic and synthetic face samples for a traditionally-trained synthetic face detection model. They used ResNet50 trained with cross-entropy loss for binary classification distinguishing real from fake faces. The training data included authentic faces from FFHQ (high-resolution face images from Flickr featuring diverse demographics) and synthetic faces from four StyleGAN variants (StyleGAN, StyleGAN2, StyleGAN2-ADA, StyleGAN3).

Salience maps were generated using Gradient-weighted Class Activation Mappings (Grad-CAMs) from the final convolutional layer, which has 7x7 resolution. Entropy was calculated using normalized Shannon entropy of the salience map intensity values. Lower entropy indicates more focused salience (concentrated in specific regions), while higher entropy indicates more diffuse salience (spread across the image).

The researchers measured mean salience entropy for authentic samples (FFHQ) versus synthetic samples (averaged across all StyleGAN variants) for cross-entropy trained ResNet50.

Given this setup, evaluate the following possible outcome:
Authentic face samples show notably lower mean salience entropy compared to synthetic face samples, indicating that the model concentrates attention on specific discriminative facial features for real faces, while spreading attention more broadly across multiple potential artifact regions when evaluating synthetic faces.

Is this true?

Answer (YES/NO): NO